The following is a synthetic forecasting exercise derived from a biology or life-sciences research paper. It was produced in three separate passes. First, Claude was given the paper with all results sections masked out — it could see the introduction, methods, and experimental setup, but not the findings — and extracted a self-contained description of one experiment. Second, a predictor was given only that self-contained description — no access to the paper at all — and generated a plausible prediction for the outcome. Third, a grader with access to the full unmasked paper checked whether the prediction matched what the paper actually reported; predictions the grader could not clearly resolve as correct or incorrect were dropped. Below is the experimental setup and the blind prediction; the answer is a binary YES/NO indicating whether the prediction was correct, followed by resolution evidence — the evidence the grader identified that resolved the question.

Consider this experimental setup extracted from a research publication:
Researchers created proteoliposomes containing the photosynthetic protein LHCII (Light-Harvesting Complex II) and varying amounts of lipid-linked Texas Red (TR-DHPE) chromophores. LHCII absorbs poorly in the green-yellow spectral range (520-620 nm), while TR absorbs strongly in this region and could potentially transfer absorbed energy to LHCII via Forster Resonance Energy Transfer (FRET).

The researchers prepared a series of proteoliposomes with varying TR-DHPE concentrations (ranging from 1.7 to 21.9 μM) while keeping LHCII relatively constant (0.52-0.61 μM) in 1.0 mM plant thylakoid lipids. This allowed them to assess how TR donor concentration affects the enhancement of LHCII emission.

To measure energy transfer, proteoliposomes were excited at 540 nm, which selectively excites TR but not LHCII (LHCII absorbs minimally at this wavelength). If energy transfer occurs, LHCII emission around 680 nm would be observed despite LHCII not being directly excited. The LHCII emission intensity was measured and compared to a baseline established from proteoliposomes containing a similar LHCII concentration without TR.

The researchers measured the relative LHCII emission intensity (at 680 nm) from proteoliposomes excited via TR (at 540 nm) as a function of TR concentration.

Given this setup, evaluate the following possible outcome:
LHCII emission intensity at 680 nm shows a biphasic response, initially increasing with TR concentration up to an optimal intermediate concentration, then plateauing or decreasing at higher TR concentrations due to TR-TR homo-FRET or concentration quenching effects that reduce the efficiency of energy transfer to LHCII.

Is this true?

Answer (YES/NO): NO